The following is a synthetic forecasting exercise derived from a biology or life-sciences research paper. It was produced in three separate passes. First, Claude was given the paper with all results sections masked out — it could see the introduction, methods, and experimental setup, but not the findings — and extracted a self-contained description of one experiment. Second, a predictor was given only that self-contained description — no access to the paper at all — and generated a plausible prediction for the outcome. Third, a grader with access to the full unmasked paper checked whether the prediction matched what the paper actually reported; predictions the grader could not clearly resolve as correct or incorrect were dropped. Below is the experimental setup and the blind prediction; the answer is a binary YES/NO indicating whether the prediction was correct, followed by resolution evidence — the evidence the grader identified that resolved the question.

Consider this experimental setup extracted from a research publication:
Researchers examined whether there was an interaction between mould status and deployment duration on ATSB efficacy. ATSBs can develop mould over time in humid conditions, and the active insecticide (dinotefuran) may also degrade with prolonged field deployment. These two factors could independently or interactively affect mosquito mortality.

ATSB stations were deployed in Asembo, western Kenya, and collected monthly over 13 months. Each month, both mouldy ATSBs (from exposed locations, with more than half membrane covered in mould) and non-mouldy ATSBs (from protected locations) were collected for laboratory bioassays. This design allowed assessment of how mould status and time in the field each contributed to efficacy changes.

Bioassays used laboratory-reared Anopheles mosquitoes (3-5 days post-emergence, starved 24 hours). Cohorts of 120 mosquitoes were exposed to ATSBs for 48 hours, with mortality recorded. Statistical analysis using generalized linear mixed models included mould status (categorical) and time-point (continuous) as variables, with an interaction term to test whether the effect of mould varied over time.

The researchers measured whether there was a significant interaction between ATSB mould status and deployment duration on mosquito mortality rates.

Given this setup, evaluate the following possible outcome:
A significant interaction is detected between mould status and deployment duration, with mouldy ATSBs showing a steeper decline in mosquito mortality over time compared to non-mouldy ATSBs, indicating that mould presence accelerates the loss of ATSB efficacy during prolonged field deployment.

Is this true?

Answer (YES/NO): NO